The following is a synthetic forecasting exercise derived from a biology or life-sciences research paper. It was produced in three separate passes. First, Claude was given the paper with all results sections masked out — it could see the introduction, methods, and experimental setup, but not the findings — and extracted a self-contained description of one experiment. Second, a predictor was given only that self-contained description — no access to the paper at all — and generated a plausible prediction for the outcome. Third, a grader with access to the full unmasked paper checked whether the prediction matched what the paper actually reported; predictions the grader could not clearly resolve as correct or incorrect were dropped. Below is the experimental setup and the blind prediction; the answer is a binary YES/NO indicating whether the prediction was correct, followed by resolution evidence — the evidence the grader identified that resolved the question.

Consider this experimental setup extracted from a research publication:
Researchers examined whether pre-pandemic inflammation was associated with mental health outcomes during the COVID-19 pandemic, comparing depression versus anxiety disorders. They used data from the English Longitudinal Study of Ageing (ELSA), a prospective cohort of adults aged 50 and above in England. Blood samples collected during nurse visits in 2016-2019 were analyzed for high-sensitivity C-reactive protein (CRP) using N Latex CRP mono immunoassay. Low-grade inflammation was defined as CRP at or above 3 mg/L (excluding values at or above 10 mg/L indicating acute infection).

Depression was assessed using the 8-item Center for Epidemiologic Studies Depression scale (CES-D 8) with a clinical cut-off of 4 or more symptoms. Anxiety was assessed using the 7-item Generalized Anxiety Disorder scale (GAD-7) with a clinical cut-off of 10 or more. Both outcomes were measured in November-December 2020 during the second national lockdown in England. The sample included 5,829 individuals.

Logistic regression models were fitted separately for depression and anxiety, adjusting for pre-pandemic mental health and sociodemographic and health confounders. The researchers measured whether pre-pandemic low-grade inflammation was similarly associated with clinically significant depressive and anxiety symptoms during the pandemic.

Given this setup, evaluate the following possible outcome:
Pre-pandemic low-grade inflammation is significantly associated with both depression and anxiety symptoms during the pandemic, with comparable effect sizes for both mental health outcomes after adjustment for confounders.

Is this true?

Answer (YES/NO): NO